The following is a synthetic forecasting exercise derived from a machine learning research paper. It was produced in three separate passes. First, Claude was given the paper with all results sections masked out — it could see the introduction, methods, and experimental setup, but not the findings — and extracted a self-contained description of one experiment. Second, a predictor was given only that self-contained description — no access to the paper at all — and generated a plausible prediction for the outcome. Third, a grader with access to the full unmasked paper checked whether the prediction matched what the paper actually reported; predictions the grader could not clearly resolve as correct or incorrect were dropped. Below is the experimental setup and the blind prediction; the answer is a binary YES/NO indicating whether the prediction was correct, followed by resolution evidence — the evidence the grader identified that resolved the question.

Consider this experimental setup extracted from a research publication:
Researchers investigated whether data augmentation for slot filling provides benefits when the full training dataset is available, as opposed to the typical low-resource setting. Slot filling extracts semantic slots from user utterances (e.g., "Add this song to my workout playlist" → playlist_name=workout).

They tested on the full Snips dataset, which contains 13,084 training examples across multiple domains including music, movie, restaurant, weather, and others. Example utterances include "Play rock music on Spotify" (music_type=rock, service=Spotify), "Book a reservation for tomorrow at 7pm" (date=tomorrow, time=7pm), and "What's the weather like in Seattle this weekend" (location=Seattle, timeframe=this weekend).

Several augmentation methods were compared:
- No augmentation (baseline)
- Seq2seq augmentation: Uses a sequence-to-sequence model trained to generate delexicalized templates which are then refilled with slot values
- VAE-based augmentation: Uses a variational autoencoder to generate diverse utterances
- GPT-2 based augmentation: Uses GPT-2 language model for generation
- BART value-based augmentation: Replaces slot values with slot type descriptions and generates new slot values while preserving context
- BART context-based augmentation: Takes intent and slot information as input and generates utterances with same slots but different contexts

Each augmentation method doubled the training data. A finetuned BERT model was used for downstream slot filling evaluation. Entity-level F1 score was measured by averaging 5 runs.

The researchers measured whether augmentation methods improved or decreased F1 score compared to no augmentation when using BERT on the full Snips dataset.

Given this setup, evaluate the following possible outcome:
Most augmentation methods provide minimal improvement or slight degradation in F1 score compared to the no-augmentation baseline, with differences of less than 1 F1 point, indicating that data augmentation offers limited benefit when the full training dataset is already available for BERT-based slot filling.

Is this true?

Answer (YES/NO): YES